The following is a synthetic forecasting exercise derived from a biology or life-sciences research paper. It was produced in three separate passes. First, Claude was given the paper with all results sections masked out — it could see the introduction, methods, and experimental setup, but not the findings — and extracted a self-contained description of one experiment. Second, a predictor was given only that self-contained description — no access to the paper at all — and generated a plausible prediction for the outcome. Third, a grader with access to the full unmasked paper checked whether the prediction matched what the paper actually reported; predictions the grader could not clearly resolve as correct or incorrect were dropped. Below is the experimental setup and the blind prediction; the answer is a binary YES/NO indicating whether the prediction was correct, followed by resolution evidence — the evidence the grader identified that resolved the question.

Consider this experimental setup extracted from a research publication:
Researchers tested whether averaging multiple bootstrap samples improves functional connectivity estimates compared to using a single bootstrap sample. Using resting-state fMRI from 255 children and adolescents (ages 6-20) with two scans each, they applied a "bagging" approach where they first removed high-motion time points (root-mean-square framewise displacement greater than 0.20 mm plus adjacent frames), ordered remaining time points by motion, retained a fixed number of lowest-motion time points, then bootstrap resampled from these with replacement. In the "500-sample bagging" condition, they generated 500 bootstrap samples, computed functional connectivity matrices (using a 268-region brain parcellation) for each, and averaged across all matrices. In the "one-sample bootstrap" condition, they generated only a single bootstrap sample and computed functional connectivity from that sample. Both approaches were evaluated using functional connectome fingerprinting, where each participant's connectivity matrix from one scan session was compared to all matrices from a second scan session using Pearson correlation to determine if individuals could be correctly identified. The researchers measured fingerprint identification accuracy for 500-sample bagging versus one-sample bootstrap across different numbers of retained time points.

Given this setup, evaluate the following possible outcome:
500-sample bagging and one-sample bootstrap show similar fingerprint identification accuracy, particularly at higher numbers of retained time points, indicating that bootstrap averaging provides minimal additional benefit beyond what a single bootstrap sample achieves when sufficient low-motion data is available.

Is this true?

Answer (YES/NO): NO